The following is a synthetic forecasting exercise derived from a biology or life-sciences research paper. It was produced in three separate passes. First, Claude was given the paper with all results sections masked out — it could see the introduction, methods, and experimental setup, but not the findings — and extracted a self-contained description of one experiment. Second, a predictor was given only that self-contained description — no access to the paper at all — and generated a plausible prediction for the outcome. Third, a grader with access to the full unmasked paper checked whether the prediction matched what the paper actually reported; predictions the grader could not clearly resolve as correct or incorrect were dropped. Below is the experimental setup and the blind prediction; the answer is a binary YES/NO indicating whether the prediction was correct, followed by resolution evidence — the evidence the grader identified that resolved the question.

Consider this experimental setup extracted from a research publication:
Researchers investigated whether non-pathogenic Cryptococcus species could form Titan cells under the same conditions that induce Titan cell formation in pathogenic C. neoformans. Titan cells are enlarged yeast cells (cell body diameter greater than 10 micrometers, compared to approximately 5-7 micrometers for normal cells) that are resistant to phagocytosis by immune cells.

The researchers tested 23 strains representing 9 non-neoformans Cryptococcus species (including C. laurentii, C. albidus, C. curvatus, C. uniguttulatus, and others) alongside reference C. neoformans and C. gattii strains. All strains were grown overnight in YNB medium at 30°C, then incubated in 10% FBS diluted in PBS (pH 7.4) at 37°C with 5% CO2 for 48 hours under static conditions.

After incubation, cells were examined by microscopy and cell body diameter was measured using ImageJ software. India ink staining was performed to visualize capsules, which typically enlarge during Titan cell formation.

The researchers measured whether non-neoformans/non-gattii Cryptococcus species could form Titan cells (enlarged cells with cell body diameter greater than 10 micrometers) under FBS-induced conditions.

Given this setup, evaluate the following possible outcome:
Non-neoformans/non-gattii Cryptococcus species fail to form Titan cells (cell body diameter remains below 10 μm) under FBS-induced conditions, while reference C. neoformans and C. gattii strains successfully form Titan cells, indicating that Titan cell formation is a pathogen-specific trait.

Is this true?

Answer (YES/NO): YES